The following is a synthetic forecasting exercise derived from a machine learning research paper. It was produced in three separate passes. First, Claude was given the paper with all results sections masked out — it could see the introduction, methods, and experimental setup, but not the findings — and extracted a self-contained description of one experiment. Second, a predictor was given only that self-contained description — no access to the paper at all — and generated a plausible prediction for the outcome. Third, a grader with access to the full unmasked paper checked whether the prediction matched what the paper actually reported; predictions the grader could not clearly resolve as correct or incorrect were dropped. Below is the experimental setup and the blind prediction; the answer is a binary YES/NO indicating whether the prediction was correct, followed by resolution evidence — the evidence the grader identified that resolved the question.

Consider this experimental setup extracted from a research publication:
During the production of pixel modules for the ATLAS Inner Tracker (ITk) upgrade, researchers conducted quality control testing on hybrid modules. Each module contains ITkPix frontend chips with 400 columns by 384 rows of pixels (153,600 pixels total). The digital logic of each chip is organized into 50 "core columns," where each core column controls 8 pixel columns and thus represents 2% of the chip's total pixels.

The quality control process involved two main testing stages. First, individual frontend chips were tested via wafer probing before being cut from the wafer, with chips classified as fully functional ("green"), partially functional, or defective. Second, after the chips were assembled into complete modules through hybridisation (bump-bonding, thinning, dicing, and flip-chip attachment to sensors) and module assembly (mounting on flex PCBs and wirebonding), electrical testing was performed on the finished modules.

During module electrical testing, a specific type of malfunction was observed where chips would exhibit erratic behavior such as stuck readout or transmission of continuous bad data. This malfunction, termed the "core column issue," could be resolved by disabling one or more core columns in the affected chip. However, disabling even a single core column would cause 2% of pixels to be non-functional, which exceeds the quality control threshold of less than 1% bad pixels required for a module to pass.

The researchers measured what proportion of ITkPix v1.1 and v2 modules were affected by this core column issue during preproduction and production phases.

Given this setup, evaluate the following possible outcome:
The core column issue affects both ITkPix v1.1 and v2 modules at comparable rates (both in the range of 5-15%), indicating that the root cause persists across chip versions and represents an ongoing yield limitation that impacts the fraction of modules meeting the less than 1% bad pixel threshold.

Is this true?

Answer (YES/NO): NO